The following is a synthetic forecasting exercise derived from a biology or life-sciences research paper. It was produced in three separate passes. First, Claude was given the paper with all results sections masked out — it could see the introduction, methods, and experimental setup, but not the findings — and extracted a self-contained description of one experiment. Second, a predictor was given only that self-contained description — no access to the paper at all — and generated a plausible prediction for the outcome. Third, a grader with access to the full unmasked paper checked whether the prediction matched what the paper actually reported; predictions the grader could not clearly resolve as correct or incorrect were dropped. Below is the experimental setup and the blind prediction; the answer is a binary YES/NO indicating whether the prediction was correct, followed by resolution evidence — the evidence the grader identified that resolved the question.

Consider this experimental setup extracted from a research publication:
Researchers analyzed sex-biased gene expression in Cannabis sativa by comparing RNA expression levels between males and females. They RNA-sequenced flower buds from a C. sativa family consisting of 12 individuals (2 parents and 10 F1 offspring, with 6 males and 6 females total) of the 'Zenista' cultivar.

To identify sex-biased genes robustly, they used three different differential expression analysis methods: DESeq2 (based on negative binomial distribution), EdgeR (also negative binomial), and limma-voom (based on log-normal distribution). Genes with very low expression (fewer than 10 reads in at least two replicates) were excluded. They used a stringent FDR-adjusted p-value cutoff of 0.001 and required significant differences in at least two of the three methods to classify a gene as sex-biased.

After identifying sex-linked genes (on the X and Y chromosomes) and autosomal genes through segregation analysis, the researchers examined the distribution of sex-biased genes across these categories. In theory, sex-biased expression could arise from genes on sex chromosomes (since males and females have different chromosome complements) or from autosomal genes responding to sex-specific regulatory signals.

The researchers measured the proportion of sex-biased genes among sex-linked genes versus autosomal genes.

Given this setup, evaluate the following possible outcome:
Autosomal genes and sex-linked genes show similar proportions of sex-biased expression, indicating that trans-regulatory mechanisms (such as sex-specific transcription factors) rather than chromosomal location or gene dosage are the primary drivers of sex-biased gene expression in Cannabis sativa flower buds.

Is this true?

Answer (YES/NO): NO